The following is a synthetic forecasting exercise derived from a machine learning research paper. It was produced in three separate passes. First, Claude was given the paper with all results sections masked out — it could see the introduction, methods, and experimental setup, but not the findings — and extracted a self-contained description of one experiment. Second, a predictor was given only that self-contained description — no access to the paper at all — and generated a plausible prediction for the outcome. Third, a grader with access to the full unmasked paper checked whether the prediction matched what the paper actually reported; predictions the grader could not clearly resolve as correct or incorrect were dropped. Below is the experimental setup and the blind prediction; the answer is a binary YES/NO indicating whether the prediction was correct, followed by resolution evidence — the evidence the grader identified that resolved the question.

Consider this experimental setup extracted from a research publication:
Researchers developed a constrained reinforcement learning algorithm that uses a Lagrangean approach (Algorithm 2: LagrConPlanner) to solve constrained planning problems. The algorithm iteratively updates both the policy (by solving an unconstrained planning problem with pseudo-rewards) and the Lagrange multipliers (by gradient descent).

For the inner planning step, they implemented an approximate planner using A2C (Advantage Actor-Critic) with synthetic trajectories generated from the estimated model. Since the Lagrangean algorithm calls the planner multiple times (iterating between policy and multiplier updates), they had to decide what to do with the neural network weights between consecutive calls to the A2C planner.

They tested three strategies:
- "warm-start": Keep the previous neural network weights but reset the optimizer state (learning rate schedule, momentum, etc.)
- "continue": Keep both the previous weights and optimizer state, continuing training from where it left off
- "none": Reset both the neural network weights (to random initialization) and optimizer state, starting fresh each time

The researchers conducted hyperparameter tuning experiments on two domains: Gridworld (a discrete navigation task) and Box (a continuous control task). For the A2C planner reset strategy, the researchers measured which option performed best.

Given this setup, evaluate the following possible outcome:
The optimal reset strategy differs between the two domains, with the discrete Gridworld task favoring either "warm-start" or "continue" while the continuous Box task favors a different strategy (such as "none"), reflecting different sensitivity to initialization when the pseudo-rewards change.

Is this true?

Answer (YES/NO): NO